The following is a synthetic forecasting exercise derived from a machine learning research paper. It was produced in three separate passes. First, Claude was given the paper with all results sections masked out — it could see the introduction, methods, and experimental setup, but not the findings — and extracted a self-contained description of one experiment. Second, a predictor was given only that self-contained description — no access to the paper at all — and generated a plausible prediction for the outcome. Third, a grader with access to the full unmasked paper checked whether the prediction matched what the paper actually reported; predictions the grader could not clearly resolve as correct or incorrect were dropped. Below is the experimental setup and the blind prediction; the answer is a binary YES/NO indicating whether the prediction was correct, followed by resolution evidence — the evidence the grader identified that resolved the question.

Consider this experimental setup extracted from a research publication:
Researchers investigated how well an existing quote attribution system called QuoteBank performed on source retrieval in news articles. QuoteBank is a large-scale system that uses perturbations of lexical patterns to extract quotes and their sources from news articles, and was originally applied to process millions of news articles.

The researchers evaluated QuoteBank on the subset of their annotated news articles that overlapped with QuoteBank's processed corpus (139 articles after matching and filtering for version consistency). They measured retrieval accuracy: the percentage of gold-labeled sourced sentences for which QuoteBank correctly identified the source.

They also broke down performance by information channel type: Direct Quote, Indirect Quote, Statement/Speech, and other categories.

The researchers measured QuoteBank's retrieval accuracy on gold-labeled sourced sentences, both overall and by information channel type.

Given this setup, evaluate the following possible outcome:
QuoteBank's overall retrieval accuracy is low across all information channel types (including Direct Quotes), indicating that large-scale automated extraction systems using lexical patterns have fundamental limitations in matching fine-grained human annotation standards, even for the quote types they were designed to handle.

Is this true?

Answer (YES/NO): YES